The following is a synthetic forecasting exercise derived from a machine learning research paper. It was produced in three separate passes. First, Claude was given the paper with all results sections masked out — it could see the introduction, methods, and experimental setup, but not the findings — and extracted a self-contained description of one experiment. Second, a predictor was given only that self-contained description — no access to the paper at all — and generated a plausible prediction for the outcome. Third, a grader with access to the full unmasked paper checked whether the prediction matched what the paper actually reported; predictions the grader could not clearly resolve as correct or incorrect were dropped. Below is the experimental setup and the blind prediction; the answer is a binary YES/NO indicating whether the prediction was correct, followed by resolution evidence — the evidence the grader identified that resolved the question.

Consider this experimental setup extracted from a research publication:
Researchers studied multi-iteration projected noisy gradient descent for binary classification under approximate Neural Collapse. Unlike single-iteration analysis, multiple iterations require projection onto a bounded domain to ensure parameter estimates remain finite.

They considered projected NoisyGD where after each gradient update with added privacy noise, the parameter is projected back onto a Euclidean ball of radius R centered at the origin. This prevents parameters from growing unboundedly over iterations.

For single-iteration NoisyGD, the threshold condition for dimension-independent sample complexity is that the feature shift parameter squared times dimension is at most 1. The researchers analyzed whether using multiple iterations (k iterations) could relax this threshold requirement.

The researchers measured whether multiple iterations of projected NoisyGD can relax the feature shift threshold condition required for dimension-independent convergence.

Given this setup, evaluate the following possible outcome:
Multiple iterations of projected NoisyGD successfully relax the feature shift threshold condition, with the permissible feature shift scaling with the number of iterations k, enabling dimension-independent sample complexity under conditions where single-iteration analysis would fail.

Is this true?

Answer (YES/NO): NO